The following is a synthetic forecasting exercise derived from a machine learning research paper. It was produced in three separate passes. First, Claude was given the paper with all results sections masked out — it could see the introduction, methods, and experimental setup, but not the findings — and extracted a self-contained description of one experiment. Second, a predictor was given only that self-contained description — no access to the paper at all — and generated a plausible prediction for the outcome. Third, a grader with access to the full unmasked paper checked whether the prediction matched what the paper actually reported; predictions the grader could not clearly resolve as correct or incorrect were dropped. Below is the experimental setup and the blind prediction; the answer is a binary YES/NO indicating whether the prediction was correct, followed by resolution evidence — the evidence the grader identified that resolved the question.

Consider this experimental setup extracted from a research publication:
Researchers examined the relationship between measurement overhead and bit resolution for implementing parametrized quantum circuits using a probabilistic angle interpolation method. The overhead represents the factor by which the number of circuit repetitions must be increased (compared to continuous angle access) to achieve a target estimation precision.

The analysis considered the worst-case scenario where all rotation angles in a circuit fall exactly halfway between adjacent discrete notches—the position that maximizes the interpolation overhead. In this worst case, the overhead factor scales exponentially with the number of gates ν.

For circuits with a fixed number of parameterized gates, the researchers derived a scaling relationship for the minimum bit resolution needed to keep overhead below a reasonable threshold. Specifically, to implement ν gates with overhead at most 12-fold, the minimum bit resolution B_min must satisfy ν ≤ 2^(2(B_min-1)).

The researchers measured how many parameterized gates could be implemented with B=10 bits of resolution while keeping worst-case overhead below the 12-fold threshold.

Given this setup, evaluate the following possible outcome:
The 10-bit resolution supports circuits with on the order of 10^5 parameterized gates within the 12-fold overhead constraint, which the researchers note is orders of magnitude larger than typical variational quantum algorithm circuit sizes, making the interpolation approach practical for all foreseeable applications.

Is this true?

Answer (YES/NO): NO